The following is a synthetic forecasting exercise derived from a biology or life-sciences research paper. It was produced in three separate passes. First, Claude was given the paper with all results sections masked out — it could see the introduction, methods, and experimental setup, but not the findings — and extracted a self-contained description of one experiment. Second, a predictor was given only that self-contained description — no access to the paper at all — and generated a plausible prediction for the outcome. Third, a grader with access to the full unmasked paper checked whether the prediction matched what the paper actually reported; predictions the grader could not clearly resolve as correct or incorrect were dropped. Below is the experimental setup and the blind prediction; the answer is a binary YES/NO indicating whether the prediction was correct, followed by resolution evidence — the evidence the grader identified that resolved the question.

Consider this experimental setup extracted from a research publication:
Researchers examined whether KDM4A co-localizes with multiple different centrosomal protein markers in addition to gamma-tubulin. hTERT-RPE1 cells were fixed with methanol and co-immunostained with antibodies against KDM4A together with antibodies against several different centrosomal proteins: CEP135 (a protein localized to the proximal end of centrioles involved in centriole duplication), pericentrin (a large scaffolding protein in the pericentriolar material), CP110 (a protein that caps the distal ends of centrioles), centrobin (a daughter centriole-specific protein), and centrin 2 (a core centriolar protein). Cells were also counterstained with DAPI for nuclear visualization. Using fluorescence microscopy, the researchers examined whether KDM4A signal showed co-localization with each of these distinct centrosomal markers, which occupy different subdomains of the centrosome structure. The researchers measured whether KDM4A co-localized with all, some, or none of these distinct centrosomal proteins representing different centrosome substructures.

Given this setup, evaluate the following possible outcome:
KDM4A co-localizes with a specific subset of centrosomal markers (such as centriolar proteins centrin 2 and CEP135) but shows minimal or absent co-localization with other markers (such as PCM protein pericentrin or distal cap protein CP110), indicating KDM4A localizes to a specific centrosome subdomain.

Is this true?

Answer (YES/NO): NO